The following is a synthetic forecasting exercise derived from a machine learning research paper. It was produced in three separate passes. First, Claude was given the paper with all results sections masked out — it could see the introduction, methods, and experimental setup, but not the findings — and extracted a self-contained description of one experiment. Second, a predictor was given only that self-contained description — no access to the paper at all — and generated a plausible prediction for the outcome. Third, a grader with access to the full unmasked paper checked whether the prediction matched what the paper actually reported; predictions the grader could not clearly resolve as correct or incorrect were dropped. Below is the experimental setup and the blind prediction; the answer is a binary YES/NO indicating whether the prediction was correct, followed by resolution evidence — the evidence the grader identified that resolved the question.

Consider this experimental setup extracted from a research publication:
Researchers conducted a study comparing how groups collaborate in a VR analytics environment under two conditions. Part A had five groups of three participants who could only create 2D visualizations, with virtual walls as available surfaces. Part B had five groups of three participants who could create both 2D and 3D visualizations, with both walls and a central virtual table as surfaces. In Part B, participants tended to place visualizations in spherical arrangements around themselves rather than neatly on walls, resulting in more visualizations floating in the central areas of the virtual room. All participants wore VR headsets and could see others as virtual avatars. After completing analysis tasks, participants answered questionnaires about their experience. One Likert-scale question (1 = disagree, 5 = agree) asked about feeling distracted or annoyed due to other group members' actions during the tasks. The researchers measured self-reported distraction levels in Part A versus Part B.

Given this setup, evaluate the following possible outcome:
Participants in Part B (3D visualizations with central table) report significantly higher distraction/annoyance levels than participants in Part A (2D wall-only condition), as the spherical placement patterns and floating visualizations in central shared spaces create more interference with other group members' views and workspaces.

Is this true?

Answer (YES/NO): NO